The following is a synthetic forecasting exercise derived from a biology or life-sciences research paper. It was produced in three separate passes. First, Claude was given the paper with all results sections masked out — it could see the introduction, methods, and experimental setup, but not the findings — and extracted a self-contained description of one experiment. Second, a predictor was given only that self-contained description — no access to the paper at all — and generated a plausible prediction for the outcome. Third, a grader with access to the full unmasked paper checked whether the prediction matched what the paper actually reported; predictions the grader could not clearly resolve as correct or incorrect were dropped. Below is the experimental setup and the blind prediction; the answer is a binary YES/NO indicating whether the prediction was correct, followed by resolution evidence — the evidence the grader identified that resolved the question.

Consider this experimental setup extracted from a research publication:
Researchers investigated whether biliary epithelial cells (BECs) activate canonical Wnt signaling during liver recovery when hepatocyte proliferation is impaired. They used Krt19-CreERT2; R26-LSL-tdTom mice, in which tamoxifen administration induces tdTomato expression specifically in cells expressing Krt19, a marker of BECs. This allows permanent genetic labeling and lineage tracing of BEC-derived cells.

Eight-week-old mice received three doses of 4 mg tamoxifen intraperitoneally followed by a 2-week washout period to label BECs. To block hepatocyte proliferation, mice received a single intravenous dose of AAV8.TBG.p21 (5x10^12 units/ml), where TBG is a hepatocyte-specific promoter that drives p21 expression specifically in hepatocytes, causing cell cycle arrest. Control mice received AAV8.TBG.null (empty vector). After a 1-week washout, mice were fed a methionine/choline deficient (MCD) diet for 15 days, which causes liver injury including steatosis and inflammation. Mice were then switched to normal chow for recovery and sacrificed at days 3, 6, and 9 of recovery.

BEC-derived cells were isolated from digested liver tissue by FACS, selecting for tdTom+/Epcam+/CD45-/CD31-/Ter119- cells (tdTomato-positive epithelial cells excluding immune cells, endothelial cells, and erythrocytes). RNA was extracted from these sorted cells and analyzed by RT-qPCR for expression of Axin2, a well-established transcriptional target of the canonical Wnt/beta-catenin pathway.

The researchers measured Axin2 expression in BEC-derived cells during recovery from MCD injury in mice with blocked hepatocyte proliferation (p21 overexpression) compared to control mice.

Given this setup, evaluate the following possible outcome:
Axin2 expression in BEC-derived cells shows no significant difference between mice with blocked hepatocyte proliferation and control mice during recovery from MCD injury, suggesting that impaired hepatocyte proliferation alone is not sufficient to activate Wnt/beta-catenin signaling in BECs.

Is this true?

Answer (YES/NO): NO